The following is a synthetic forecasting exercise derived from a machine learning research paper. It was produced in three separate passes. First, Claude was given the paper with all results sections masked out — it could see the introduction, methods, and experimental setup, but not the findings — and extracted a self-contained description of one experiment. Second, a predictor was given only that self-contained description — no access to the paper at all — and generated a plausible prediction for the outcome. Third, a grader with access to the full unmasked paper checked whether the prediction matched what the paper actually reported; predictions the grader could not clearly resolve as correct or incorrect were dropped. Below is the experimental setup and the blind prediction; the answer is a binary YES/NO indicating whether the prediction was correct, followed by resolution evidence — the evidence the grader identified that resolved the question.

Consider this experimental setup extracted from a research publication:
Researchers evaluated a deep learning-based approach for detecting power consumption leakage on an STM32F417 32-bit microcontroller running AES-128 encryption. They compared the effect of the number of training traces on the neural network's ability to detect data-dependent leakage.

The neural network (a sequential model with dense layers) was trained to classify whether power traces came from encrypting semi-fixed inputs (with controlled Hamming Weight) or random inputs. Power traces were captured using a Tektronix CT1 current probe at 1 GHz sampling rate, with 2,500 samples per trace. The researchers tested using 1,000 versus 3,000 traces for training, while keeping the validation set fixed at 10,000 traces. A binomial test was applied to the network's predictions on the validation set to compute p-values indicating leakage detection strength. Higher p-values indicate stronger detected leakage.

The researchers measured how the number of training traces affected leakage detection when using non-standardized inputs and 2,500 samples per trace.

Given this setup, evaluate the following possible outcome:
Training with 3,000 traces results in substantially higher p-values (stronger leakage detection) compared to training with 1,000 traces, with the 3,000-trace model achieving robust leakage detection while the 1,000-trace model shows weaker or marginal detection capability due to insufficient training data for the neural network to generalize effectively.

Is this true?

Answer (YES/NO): NO